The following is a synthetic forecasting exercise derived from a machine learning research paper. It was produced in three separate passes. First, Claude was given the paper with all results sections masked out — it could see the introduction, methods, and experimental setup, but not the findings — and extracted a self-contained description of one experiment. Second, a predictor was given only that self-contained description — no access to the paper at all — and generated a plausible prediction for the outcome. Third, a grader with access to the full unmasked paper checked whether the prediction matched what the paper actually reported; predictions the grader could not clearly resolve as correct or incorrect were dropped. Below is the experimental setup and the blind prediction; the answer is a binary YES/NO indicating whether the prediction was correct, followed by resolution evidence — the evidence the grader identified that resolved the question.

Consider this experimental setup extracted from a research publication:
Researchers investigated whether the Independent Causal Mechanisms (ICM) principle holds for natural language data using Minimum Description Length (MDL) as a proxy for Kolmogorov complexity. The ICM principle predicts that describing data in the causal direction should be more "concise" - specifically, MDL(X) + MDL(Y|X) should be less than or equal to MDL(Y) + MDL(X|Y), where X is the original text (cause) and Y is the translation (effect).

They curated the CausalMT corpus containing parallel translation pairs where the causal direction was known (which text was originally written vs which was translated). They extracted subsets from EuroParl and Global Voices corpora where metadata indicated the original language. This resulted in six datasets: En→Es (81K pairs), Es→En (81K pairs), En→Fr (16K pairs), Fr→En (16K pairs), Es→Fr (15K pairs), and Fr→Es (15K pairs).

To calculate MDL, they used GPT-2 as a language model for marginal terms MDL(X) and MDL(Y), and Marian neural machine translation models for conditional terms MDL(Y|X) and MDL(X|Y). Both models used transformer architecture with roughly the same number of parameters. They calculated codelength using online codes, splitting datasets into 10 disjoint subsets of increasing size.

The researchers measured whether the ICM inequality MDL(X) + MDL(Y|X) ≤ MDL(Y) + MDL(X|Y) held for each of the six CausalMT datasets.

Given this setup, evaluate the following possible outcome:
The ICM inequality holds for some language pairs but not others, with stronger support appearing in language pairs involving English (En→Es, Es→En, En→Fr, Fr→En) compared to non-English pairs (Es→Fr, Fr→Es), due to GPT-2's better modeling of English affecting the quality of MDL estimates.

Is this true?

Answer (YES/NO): NO